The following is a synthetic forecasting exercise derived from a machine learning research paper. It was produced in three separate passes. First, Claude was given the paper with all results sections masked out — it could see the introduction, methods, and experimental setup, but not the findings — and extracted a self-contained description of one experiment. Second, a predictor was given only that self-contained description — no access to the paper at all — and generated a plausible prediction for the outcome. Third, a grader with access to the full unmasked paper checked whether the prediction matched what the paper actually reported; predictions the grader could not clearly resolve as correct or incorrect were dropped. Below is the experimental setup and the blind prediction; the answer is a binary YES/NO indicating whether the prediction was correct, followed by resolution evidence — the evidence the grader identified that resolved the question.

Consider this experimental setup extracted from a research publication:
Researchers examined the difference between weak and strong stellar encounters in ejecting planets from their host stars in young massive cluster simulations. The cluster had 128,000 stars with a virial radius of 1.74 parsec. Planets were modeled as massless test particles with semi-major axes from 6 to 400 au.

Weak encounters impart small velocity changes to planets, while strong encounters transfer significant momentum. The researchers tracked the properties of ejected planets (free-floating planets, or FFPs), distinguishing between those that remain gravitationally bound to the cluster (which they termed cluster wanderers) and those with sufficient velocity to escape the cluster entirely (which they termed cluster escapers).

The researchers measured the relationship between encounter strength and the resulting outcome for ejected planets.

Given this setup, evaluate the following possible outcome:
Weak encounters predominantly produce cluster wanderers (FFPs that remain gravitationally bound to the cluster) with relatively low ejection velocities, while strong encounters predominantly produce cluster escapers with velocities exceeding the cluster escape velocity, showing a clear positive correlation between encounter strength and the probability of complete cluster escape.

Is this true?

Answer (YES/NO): YES